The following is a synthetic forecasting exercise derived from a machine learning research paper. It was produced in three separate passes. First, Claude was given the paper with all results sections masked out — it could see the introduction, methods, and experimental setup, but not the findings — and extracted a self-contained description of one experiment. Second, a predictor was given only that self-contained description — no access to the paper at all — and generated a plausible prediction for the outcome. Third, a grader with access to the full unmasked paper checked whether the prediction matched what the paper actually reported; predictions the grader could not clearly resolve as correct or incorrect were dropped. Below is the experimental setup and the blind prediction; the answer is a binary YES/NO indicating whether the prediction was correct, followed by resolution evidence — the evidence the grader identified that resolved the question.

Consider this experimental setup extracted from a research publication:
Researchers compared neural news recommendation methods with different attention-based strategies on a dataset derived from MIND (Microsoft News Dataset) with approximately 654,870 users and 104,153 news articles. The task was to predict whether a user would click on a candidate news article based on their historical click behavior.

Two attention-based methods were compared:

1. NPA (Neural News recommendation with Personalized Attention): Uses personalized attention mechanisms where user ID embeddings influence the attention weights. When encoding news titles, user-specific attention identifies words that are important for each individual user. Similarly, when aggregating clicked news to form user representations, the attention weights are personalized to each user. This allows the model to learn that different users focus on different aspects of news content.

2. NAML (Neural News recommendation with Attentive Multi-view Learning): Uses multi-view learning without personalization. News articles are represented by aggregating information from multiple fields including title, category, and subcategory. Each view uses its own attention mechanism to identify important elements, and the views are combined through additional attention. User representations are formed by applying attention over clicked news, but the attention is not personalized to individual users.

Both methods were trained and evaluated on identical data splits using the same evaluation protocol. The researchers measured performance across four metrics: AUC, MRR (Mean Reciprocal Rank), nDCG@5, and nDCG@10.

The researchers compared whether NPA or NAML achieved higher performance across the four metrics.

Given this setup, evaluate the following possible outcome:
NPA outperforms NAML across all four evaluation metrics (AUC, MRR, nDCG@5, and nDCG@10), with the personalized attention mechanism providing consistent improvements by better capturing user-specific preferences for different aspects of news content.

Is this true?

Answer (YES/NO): NO